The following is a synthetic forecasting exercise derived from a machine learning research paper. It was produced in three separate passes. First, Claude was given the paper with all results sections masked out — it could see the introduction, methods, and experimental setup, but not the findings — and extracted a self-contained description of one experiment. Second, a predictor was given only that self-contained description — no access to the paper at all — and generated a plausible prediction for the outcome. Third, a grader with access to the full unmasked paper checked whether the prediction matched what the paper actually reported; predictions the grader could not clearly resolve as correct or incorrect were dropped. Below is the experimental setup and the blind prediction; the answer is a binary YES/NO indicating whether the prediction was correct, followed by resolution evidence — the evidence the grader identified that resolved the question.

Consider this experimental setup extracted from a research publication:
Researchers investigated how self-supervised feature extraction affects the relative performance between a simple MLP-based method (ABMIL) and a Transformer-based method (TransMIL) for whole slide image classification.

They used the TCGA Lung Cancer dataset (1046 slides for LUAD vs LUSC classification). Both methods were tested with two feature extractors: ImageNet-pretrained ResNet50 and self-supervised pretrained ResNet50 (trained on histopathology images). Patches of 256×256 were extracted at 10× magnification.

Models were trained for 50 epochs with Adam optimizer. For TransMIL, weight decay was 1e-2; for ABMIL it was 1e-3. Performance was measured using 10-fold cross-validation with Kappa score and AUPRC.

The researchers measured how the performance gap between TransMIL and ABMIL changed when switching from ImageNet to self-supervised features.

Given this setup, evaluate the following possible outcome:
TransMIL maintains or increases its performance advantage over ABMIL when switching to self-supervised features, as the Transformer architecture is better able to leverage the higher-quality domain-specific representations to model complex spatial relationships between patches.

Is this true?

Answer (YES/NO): NO